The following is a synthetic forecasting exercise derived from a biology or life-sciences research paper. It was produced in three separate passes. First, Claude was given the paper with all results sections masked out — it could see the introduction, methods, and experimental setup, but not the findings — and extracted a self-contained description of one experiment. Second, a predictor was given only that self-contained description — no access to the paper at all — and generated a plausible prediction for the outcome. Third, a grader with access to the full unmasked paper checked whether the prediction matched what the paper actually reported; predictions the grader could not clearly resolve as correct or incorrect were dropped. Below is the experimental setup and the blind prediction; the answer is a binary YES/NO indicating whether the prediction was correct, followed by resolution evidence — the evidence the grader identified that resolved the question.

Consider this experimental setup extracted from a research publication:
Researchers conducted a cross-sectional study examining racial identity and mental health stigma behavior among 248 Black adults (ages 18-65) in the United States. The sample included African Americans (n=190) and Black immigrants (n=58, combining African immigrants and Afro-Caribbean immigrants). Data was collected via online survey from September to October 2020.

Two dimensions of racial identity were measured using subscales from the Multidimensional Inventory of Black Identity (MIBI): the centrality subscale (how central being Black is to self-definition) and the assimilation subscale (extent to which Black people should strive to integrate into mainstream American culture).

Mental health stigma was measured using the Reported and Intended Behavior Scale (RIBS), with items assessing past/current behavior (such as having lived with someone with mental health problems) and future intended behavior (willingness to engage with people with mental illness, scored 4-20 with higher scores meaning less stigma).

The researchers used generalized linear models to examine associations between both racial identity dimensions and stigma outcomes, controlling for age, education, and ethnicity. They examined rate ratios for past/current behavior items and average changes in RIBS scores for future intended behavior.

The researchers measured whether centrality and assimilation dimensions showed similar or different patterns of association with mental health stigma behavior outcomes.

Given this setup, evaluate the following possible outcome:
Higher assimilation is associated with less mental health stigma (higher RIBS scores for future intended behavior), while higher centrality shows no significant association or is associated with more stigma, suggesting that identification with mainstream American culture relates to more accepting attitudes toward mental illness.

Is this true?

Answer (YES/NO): NO